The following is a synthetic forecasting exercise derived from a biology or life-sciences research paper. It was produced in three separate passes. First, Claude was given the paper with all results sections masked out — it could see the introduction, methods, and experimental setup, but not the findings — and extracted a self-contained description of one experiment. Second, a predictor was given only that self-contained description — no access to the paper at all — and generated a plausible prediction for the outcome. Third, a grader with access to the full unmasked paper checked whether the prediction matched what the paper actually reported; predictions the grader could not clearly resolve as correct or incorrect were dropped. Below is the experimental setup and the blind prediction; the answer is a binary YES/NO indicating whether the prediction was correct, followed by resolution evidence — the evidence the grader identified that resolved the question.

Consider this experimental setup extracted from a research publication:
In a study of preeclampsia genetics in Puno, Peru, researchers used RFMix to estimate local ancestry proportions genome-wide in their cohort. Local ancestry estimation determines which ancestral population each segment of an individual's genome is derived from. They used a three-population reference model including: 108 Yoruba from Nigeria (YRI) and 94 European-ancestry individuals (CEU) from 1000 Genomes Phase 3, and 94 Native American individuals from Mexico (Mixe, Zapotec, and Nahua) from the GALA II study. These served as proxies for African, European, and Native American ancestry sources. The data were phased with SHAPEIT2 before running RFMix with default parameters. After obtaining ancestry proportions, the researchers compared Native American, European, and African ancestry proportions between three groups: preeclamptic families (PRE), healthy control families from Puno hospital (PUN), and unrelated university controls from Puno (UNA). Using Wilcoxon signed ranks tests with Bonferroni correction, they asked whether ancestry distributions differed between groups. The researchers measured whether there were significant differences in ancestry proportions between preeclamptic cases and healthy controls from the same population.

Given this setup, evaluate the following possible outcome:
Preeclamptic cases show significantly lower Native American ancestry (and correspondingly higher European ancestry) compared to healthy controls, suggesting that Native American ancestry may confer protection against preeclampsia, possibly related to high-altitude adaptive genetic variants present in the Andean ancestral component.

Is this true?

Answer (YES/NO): NO